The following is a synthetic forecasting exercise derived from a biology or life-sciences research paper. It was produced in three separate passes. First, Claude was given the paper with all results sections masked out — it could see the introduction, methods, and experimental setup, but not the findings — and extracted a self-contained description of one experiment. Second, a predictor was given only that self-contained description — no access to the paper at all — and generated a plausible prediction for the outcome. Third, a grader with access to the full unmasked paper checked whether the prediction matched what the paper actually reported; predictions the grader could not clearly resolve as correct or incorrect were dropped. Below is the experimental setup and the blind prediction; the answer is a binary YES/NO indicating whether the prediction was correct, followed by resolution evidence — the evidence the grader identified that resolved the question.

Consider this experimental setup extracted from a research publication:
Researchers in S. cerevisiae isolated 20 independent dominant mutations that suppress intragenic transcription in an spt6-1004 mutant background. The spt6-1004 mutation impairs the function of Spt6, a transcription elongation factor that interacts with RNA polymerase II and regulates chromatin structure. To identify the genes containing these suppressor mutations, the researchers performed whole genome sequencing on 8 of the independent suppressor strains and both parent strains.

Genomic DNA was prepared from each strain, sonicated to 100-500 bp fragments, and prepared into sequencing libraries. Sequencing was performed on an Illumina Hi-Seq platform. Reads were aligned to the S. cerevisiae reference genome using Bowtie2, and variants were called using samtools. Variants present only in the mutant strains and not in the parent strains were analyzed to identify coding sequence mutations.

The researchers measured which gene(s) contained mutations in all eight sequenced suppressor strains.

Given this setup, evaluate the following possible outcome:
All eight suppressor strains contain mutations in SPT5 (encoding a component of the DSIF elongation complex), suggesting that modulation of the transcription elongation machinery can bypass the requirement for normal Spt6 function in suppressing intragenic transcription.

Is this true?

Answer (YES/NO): NO